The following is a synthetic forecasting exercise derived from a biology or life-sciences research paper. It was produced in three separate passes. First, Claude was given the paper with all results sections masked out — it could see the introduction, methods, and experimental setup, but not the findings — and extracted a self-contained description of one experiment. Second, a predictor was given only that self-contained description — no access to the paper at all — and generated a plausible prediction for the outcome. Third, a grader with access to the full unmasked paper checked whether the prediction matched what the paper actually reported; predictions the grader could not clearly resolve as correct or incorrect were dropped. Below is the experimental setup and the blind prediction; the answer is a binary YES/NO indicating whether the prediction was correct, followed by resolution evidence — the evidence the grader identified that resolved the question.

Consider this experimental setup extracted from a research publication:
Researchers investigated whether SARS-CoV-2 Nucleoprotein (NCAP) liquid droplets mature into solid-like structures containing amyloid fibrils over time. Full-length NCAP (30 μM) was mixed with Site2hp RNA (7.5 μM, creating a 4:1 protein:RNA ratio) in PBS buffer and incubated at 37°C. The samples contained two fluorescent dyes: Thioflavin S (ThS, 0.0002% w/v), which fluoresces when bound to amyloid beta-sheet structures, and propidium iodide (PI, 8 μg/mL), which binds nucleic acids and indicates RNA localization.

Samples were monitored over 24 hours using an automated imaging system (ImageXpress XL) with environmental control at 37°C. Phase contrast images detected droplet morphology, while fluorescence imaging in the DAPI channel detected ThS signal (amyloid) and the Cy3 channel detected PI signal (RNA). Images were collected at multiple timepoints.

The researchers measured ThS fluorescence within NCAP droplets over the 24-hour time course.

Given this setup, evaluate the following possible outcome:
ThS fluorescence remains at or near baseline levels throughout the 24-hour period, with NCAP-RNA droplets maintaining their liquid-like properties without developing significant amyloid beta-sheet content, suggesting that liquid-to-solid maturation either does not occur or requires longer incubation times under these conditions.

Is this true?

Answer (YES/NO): YES